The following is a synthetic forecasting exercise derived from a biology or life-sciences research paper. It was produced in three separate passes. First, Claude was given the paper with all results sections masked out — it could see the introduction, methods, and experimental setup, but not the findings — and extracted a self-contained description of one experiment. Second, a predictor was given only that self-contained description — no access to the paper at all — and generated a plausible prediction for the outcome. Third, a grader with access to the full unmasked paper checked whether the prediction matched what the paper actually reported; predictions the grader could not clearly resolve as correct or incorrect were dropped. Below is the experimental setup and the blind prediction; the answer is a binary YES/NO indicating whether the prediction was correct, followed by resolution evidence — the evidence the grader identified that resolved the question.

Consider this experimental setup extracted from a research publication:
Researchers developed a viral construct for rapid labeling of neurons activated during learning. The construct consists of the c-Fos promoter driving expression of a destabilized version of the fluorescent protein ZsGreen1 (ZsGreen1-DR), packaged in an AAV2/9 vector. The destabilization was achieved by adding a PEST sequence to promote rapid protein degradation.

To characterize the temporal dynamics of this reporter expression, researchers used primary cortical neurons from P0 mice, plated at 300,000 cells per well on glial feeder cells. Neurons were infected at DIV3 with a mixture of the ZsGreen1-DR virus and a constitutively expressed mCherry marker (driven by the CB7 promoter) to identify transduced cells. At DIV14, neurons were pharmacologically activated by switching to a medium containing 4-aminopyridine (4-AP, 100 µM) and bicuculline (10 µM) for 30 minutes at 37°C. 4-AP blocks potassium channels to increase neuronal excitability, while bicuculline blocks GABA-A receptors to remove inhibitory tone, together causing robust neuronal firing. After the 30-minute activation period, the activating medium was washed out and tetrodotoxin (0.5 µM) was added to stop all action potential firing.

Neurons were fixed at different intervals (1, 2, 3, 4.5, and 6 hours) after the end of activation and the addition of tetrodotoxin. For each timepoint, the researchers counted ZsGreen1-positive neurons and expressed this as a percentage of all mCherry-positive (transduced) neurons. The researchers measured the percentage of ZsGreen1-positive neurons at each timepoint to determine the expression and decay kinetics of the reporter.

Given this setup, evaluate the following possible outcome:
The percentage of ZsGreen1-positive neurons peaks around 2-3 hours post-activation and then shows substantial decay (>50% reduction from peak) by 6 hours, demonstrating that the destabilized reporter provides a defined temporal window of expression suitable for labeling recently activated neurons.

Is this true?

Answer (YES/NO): YES